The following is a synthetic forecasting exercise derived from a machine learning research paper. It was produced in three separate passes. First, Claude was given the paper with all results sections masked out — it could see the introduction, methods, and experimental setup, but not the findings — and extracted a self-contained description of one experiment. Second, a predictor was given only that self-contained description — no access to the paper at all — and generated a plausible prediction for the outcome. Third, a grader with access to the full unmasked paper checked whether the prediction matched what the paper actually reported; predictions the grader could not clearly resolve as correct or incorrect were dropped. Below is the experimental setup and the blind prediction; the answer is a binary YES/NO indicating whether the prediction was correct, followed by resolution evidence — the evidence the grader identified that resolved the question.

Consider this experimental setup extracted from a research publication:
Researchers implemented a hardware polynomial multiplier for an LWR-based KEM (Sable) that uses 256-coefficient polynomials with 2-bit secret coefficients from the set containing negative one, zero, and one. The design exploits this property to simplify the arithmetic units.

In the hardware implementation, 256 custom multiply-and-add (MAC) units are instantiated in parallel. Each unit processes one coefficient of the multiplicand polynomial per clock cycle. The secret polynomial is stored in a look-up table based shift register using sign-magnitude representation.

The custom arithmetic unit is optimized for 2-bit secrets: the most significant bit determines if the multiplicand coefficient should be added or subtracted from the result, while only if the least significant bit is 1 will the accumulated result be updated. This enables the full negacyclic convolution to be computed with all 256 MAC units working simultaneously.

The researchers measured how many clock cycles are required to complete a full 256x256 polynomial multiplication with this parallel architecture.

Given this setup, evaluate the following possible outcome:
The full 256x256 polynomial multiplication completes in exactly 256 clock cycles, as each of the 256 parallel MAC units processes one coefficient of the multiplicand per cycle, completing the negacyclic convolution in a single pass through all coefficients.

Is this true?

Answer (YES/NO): YES